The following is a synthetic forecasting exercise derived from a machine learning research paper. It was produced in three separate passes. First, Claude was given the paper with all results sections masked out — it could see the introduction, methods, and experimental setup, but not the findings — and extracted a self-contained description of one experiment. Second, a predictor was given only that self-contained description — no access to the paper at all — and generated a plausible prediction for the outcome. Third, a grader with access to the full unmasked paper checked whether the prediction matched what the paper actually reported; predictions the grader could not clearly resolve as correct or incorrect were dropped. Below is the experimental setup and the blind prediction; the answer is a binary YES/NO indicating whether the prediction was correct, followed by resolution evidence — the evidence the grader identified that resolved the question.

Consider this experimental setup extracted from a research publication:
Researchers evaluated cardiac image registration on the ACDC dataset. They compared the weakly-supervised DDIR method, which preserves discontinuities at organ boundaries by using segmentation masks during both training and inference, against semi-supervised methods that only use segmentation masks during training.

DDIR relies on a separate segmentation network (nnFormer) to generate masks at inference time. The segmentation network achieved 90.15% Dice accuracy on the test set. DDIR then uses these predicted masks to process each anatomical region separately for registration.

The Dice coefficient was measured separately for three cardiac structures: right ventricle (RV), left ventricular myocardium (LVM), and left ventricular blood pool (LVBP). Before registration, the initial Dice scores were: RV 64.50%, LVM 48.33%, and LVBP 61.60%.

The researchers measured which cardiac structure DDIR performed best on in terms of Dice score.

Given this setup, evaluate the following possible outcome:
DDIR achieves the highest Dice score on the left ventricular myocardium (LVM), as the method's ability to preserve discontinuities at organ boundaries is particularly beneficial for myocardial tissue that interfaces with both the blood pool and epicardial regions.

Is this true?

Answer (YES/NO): NO